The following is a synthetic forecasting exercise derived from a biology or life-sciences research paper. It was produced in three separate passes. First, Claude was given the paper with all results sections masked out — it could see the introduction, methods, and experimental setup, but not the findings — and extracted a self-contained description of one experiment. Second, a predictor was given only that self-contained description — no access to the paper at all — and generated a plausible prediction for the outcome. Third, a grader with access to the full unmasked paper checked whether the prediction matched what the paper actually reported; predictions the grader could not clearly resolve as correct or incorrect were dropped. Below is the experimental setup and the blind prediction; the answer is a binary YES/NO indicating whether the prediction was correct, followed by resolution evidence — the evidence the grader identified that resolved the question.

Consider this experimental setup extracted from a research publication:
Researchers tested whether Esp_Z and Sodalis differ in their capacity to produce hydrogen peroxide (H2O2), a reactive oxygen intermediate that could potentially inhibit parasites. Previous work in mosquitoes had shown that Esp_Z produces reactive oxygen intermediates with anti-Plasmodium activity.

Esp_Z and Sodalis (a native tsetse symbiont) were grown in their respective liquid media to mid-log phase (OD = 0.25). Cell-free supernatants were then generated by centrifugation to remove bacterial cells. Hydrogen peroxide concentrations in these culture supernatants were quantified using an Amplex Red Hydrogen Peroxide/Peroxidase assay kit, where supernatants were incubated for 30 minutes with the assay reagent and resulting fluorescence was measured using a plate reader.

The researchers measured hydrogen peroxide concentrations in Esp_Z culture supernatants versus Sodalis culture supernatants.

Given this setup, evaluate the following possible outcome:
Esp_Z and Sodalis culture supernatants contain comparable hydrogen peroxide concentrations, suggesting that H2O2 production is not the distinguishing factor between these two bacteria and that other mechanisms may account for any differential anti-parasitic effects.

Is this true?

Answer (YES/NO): YES